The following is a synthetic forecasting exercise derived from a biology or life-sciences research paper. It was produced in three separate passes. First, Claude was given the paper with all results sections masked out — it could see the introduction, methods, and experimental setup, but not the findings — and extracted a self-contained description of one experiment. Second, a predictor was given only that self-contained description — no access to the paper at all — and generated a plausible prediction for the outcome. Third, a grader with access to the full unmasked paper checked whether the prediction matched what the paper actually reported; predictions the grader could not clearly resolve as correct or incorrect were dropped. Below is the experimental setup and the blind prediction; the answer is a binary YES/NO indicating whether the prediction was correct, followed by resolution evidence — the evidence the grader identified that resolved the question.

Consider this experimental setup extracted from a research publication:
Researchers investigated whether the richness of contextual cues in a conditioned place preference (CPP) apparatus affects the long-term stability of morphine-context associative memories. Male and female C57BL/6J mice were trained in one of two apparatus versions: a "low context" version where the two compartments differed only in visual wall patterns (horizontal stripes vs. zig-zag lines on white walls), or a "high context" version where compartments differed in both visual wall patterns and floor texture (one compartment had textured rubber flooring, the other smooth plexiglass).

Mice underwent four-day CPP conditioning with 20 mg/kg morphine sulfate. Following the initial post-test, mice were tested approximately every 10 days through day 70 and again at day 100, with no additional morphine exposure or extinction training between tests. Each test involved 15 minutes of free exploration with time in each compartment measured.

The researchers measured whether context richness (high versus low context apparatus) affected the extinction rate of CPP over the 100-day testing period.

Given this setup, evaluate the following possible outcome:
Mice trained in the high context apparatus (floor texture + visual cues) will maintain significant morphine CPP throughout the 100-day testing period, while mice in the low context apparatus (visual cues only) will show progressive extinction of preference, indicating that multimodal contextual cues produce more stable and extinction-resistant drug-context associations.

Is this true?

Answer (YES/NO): NO